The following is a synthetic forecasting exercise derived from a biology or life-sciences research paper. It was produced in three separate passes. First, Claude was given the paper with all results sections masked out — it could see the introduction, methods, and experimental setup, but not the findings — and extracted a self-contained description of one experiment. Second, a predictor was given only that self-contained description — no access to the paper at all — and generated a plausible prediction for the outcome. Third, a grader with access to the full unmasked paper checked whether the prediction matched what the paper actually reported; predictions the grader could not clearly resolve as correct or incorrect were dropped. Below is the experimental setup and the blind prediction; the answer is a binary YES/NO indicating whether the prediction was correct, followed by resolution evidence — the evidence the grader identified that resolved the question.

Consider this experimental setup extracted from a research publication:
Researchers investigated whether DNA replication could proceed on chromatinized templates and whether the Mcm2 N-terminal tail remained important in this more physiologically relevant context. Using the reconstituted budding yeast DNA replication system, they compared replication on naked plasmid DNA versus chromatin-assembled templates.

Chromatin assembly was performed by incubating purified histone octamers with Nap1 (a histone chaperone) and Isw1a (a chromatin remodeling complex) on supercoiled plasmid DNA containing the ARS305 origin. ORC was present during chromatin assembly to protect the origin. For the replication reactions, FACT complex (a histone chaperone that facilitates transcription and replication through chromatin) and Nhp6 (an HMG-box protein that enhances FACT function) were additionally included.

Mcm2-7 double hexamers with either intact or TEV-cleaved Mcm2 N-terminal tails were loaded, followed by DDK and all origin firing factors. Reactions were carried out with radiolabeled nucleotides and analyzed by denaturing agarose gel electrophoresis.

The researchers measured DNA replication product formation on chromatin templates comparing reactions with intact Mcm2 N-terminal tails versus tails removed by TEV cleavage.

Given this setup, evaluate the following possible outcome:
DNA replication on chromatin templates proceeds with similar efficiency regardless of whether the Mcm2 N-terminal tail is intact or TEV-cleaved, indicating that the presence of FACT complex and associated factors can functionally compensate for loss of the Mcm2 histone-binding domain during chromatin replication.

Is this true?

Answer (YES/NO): NO